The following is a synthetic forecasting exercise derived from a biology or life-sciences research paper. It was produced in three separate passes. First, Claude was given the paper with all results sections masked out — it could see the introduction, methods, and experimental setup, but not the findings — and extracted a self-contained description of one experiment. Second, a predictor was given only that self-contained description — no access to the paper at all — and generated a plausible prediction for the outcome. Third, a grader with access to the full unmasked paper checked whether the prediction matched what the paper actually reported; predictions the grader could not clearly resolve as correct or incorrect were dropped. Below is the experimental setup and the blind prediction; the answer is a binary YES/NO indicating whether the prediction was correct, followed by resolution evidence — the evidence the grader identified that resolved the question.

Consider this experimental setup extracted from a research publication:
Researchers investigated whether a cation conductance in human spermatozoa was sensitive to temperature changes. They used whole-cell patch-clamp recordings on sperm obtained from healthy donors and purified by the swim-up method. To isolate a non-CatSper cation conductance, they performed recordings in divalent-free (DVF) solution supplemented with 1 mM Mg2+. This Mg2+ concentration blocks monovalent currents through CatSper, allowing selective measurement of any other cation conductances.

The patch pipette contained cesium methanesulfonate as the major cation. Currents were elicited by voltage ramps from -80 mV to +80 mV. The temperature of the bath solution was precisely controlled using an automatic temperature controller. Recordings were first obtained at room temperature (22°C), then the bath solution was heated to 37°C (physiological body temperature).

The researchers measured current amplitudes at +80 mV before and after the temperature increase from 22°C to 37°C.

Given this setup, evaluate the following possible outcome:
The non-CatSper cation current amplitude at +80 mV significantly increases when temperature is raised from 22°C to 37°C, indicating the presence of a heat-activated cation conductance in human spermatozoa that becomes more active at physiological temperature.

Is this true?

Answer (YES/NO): YES